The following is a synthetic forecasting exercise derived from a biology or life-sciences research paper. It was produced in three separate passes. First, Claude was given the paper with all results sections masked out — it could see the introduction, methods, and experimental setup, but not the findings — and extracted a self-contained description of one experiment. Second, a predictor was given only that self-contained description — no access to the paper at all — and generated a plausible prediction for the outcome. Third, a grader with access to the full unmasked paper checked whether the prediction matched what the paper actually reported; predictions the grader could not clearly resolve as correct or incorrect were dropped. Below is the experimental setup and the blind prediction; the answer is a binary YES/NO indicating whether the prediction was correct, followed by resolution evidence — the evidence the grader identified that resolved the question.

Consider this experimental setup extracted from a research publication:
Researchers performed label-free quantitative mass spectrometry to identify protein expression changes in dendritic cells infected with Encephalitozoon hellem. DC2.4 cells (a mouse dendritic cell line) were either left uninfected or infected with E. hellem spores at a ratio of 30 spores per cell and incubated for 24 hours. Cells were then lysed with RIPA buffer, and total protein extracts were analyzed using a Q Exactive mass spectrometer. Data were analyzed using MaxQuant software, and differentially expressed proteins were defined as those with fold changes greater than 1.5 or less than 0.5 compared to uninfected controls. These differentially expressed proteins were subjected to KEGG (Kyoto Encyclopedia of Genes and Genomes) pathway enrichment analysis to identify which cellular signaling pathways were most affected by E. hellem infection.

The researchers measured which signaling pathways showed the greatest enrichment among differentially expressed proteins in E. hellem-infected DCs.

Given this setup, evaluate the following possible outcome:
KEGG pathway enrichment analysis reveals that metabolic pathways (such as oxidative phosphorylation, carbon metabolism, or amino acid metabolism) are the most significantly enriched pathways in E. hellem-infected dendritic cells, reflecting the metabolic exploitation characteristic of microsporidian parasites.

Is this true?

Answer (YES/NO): NO